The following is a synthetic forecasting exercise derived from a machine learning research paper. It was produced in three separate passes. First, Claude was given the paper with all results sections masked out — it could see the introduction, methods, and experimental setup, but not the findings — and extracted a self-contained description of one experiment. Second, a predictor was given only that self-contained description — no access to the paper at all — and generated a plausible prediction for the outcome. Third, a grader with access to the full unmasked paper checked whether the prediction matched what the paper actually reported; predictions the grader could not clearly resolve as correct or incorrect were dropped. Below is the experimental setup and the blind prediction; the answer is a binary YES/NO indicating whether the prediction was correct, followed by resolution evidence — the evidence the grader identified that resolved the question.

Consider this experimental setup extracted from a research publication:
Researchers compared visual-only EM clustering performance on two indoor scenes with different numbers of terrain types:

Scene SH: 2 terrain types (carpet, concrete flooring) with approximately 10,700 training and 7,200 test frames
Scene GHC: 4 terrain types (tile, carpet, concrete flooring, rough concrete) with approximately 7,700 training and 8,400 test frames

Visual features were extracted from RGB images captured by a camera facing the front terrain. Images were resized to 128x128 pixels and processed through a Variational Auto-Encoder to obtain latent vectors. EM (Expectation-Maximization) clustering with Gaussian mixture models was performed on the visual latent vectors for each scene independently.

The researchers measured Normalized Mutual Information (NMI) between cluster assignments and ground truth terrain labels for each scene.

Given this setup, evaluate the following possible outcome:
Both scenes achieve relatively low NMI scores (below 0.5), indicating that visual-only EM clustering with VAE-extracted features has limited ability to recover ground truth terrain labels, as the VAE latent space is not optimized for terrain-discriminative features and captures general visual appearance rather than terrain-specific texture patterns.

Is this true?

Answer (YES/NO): YES